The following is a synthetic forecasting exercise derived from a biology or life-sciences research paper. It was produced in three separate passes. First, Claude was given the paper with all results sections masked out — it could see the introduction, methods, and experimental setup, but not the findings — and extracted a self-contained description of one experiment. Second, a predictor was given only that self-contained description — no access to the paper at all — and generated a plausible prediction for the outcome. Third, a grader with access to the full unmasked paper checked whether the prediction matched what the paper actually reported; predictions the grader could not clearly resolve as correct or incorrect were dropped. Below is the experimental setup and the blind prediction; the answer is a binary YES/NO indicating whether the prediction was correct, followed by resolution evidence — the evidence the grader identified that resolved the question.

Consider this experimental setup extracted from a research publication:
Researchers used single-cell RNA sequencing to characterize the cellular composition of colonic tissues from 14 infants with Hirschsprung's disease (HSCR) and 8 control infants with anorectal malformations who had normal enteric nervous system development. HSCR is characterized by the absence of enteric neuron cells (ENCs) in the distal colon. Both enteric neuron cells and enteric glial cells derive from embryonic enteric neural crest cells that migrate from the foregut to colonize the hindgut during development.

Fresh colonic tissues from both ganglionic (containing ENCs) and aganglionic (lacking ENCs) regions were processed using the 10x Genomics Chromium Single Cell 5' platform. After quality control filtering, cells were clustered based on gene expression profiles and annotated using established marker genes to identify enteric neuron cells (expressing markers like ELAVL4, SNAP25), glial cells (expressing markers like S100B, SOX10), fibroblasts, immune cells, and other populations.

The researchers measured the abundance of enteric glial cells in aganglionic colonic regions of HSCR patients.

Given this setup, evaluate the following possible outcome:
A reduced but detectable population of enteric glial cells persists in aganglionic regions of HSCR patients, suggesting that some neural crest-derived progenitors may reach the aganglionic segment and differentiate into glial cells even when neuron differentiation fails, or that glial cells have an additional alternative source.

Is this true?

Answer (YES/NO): NO